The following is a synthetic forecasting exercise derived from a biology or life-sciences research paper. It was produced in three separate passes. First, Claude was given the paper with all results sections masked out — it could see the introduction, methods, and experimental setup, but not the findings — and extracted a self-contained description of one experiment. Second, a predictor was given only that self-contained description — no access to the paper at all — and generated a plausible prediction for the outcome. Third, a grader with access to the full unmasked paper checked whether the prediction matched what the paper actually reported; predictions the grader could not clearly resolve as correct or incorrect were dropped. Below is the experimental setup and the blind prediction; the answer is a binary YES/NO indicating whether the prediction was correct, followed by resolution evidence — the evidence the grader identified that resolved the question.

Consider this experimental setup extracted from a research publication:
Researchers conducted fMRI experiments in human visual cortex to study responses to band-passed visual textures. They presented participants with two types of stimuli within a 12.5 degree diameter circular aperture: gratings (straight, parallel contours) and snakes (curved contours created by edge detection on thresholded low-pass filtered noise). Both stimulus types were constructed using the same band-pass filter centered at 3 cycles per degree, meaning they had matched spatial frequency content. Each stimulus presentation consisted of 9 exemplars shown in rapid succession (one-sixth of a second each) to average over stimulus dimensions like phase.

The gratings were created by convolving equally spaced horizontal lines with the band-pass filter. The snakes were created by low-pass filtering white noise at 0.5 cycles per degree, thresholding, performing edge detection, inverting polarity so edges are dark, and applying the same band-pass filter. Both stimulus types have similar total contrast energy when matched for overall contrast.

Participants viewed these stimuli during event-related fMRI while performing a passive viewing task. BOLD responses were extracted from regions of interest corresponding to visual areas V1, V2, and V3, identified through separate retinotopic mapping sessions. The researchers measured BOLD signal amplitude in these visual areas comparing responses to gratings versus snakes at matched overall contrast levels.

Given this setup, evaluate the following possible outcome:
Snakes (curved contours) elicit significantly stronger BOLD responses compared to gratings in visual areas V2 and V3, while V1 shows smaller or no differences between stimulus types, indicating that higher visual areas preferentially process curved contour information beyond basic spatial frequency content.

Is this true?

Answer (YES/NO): NO